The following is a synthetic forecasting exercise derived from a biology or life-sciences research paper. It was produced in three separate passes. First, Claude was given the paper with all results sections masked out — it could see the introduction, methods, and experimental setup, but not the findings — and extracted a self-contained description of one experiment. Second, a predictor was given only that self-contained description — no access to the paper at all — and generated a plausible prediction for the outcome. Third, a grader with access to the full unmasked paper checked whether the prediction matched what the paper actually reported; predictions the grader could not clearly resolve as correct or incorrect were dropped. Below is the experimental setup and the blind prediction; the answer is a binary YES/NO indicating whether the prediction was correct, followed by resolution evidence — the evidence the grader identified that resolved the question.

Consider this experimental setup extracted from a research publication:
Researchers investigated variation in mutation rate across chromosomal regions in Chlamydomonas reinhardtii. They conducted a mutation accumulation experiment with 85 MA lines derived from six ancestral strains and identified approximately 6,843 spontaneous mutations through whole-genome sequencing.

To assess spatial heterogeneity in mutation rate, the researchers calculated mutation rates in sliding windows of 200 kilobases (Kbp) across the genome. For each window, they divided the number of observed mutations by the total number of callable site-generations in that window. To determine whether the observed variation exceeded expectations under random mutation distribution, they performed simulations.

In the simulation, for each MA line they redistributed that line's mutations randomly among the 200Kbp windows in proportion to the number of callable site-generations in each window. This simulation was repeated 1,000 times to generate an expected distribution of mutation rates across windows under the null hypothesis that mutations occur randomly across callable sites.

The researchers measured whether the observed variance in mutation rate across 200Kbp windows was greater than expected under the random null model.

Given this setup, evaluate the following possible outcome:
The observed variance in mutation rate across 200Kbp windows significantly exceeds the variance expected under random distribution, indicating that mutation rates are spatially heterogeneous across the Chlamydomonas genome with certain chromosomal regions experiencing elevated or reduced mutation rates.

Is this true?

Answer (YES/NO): NO